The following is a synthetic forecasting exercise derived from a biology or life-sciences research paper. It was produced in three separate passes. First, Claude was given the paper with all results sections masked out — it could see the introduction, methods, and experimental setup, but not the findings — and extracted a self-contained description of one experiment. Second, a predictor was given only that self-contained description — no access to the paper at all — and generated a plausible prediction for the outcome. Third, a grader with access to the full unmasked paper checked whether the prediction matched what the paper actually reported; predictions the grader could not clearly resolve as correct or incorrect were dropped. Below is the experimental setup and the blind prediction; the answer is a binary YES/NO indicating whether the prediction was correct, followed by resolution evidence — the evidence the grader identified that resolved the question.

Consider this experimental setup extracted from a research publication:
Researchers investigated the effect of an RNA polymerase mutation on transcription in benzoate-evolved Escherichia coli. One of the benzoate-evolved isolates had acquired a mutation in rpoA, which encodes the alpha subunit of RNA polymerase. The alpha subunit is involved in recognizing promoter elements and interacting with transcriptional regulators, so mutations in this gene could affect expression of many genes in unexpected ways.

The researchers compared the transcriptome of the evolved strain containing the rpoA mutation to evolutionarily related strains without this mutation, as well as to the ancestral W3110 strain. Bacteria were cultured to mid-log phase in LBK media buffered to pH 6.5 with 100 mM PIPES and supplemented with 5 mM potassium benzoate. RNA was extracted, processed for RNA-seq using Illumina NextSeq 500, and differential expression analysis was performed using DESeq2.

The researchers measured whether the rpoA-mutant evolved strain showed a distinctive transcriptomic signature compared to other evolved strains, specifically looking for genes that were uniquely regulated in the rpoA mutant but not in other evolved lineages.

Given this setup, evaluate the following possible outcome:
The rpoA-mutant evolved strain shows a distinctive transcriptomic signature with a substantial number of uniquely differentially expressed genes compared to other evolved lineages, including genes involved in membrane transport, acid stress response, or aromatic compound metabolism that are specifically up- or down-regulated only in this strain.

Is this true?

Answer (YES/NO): NO